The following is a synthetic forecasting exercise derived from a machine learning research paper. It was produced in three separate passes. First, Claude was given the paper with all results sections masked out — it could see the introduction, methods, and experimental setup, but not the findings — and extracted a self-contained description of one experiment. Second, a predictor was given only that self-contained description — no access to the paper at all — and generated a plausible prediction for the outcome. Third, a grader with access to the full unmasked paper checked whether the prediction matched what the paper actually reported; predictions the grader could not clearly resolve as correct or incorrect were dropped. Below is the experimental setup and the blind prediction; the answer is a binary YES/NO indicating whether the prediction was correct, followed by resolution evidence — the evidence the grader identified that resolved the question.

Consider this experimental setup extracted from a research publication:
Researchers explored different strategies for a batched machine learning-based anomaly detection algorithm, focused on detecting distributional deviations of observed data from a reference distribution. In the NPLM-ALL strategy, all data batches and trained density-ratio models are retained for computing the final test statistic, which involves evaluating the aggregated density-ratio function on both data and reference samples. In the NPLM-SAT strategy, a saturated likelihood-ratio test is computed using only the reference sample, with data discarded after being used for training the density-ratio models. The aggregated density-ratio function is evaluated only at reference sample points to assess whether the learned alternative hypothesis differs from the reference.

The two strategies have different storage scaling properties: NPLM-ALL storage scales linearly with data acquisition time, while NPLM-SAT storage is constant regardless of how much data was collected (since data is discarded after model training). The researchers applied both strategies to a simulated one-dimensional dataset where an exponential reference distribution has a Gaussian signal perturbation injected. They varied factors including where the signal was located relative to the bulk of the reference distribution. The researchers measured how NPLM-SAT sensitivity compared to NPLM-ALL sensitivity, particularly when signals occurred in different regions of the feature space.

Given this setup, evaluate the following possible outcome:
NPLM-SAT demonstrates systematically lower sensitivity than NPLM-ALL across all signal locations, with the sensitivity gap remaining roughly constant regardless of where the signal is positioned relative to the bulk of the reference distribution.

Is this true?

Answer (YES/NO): NO